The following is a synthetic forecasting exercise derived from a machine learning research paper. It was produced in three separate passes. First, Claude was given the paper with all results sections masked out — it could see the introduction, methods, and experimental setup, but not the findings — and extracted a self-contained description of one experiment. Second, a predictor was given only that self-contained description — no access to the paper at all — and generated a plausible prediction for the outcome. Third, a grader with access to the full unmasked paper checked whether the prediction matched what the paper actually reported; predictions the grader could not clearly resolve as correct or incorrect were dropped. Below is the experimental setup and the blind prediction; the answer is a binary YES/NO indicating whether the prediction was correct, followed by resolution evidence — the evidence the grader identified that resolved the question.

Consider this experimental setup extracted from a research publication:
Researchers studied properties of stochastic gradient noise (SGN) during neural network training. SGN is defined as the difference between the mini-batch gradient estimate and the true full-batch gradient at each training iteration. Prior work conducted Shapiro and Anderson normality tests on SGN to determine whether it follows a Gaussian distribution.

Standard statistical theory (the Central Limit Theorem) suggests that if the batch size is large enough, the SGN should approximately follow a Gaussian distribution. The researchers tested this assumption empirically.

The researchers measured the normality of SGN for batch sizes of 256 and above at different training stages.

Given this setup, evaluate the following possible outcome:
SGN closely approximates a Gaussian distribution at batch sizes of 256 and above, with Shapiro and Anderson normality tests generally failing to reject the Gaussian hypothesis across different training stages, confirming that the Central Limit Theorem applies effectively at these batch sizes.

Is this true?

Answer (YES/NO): NO